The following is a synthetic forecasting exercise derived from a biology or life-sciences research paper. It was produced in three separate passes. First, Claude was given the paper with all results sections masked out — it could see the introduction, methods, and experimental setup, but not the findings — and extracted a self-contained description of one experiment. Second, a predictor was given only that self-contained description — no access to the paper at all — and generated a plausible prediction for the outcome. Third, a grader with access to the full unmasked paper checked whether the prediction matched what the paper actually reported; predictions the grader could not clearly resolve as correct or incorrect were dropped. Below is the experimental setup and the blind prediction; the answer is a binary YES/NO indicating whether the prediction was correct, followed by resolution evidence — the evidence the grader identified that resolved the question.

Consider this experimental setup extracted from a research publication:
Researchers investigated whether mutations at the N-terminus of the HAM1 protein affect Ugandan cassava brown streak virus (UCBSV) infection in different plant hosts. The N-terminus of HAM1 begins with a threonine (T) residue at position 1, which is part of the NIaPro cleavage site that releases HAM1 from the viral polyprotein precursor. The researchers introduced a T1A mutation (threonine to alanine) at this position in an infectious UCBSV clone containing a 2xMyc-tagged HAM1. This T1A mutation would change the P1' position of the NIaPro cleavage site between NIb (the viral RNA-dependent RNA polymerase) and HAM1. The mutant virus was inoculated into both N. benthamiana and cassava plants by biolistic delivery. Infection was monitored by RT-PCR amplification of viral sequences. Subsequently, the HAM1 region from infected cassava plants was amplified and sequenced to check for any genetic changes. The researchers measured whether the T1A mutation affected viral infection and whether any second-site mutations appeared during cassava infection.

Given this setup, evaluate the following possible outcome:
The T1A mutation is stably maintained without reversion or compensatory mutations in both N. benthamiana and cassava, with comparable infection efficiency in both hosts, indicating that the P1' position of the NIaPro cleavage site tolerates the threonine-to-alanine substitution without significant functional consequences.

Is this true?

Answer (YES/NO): NO